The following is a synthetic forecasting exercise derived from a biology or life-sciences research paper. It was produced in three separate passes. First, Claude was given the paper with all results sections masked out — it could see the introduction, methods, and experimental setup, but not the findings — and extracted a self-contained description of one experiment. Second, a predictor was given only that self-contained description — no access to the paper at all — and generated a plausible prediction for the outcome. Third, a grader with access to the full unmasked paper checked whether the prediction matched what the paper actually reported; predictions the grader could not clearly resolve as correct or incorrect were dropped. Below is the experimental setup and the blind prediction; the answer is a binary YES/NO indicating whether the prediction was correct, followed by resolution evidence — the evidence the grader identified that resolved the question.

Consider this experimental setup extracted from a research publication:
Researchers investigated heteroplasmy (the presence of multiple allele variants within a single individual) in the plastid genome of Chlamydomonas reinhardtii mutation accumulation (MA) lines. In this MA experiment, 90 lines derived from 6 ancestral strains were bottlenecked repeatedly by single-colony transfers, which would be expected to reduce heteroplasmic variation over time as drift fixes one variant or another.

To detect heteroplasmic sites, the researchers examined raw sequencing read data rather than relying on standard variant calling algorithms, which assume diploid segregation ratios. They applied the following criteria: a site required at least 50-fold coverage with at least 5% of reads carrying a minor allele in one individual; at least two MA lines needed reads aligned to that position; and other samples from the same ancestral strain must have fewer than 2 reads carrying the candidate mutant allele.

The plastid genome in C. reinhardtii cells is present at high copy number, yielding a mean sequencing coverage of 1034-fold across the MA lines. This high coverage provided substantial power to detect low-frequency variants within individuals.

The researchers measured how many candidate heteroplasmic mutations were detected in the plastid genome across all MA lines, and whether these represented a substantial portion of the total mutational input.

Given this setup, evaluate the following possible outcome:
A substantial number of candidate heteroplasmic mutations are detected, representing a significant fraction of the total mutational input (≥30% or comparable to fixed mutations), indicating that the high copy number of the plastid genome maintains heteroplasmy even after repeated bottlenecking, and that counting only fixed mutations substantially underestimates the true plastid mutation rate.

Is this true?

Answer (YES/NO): NO